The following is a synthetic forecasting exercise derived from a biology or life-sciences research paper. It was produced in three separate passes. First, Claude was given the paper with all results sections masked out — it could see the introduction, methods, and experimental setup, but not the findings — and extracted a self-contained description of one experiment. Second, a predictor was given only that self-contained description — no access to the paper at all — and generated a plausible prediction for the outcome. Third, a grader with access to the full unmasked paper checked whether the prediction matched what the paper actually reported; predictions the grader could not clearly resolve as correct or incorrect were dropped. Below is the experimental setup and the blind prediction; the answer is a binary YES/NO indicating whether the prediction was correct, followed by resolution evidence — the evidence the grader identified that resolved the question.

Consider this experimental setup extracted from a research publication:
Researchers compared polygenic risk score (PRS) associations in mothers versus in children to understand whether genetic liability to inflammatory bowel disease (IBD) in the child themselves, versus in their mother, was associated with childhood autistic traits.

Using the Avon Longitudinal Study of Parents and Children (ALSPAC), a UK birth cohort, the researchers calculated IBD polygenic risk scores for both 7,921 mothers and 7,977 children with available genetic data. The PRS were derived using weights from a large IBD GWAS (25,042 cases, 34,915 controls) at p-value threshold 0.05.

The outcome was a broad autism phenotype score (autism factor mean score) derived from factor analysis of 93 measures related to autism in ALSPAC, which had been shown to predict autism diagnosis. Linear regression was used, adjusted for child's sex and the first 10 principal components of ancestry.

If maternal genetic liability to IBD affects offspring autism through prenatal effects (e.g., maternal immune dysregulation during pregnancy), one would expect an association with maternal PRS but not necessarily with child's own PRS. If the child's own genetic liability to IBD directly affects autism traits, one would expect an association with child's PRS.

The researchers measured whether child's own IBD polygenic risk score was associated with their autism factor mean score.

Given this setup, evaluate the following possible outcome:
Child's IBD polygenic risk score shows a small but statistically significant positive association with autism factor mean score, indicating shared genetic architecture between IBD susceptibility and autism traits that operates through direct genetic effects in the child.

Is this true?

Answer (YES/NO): NO